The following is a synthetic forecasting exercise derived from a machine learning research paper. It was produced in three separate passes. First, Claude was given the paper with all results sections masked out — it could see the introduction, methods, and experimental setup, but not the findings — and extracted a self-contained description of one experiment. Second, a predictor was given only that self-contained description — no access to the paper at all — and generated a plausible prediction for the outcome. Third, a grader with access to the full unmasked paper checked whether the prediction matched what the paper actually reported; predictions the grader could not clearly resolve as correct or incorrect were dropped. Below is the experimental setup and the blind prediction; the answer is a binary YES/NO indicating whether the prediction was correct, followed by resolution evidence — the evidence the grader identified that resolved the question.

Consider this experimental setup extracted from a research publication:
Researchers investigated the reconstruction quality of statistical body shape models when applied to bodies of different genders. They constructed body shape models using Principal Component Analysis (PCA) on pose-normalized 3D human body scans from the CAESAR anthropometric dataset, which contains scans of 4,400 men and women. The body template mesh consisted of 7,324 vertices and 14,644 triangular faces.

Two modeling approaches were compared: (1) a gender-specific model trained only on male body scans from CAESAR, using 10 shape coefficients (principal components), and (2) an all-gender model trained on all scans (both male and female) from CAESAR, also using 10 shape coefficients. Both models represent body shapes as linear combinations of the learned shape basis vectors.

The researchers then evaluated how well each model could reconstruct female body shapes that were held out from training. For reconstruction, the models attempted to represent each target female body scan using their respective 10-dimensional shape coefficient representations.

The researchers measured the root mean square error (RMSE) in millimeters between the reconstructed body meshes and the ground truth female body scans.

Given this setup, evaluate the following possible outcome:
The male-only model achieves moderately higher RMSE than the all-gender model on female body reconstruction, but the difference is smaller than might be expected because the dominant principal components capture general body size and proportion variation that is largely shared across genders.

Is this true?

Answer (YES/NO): NO